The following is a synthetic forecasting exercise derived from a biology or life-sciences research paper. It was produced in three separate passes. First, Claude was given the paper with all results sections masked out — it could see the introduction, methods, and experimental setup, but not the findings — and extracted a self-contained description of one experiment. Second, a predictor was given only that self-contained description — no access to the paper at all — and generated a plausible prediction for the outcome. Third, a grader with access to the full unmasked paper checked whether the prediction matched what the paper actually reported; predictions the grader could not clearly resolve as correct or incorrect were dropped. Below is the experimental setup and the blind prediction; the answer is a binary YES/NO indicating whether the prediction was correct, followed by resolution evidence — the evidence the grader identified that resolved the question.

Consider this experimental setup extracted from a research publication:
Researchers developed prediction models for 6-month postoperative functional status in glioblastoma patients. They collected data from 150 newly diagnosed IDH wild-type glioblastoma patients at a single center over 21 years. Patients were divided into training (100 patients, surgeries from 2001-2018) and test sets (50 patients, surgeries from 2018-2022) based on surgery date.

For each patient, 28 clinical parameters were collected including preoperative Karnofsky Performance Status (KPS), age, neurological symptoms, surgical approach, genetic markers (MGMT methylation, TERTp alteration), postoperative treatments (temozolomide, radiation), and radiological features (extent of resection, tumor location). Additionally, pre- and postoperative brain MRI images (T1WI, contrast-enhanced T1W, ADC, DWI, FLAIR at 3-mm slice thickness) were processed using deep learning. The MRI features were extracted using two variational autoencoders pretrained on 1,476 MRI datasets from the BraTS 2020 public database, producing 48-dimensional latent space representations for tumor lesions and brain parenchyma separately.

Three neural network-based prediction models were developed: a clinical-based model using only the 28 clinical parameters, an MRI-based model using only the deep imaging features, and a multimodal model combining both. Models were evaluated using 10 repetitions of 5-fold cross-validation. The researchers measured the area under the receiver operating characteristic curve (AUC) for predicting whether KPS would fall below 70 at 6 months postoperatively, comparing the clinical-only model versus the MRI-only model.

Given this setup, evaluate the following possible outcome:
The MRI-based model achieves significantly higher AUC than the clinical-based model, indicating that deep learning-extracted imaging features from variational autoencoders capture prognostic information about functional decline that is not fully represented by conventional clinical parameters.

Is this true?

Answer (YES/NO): NO